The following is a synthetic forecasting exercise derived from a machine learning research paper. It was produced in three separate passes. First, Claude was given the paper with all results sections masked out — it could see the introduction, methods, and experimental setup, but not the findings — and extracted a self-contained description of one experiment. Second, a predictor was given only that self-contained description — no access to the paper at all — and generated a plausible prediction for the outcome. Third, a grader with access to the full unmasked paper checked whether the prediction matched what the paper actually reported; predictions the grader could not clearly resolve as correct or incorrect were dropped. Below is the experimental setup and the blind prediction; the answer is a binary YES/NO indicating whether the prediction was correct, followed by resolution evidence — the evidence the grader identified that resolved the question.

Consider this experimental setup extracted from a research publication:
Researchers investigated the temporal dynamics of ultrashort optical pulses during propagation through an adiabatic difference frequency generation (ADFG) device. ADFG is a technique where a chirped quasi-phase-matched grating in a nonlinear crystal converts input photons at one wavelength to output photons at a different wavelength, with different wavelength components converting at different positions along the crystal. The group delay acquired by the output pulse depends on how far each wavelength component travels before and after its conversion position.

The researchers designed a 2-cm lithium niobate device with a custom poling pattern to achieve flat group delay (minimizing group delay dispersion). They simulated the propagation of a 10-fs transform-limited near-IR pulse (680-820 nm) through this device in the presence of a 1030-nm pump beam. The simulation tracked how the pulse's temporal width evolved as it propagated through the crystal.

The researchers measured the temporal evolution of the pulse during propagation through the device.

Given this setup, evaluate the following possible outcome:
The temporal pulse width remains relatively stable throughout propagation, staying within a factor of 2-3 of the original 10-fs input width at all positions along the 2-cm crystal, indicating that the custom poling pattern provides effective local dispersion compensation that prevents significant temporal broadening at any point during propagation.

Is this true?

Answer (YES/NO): NO